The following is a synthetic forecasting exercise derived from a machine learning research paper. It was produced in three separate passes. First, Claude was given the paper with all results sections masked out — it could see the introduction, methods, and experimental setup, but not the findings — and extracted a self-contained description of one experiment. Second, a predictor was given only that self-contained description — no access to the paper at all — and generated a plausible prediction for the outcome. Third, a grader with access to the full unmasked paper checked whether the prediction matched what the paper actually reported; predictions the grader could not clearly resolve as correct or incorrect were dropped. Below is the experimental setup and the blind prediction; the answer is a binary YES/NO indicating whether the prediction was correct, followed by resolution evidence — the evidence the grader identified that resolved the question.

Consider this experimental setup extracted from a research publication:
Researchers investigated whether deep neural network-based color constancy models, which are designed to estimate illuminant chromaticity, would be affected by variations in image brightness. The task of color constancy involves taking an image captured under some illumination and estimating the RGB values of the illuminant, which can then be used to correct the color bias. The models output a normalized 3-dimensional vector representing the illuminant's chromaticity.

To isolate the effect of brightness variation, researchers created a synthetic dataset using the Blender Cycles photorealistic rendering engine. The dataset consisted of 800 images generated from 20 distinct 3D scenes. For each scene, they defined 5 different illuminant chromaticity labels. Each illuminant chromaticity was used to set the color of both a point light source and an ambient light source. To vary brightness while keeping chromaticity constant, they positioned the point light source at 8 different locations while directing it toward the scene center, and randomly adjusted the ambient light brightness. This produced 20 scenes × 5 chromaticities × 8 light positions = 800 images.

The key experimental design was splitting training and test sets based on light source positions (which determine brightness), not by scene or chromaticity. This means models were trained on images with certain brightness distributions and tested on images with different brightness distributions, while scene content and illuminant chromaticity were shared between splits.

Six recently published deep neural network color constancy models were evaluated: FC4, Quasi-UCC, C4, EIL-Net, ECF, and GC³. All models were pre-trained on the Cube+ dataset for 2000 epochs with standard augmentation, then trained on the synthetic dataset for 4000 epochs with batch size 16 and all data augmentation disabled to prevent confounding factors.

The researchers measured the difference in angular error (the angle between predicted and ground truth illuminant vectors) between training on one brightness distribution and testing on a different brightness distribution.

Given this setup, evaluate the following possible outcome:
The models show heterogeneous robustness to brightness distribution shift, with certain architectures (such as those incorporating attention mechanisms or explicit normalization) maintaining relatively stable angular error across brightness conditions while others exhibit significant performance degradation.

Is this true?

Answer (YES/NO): NO